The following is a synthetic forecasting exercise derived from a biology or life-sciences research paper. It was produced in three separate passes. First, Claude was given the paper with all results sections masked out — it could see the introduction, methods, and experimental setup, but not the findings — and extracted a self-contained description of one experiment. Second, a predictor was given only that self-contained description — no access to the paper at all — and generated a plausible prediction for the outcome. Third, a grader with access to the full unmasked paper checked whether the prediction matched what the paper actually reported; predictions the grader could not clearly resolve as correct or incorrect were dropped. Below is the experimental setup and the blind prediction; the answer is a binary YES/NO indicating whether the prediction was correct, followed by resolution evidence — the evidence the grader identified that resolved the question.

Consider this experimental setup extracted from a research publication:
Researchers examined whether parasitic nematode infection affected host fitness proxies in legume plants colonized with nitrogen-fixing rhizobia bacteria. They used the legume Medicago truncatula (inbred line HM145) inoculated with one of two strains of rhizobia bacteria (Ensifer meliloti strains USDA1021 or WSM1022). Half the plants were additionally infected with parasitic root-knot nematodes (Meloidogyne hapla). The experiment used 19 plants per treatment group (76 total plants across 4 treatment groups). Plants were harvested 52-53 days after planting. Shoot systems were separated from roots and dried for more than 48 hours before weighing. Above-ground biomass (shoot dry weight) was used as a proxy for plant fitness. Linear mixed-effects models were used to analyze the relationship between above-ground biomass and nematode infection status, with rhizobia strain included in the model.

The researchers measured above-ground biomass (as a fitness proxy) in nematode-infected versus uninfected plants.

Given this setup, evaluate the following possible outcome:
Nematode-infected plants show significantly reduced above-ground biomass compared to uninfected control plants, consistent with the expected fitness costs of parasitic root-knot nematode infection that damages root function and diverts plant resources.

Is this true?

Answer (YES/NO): NO